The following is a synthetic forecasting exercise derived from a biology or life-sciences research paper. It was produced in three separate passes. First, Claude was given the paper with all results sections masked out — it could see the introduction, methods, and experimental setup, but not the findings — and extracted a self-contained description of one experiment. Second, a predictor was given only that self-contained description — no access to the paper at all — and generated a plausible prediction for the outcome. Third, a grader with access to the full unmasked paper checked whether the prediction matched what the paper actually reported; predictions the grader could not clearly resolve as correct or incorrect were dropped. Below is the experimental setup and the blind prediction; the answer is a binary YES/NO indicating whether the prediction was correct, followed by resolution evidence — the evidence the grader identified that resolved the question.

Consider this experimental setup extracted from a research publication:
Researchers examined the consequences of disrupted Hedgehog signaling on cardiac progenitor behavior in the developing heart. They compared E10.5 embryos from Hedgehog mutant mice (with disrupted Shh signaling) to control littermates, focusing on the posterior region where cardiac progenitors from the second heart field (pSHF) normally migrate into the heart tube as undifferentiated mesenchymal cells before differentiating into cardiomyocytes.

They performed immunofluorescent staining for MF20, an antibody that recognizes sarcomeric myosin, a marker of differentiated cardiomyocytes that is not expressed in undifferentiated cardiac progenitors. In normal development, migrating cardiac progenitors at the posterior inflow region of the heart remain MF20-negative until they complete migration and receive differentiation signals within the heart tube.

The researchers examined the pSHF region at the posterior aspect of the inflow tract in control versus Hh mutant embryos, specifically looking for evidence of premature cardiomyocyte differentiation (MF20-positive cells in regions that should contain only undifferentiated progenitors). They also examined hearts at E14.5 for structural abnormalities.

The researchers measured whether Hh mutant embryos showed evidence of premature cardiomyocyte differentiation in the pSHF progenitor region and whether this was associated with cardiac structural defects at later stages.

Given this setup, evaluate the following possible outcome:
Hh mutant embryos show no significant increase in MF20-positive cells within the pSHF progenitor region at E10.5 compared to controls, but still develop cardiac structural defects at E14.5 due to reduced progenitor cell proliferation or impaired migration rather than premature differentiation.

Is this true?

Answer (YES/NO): NO